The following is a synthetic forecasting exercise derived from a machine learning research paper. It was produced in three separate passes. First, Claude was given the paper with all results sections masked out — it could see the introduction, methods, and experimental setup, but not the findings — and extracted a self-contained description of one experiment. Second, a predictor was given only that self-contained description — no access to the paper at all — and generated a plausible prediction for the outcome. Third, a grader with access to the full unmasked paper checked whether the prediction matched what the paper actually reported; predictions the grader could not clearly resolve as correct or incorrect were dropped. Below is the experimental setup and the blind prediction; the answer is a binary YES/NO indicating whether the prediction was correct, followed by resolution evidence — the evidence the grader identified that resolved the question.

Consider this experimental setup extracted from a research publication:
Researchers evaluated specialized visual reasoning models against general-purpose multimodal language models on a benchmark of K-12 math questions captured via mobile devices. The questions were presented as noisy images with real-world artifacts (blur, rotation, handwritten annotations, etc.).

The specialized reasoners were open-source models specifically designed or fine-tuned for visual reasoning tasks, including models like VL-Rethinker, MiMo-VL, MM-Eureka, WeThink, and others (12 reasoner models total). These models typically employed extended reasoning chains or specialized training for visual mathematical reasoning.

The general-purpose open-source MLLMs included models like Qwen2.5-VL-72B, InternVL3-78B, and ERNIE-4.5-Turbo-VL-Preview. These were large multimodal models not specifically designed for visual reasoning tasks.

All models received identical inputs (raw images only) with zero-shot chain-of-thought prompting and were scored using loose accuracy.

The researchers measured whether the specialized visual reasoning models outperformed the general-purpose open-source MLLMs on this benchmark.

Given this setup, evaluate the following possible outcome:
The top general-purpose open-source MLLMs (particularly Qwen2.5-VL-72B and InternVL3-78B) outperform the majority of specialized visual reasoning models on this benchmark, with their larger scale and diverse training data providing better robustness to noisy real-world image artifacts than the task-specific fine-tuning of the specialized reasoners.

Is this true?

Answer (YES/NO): YES